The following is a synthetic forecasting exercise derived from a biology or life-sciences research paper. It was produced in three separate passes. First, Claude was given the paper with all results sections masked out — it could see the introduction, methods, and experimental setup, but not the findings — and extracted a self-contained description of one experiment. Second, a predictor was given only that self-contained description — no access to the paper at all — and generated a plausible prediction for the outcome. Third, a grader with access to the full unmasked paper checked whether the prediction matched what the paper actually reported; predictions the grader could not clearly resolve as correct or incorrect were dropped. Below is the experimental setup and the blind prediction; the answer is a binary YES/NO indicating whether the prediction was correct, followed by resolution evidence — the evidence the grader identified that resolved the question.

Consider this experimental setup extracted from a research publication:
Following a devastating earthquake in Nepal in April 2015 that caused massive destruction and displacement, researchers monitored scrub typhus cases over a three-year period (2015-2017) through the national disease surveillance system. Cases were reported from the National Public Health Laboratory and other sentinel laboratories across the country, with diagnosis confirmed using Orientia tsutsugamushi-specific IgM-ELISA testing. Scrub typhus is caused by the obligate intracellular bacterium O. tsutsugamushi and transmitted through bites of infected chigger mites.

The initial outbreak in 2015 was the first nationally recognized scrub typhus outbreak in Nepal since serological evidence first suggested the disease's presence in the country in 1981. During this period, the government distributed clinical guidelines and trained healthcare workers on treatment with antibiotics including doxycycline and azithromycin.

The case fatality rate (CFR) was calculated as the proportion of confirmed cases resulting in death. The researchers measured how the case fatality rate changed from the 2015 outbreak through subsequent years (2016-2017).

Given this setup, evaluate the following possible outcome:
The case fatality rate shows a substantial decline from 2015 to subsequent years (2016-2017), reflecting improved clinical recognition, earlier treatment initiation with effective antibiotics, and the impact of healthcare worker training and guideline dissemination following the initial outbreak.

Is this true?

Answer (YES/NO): YES